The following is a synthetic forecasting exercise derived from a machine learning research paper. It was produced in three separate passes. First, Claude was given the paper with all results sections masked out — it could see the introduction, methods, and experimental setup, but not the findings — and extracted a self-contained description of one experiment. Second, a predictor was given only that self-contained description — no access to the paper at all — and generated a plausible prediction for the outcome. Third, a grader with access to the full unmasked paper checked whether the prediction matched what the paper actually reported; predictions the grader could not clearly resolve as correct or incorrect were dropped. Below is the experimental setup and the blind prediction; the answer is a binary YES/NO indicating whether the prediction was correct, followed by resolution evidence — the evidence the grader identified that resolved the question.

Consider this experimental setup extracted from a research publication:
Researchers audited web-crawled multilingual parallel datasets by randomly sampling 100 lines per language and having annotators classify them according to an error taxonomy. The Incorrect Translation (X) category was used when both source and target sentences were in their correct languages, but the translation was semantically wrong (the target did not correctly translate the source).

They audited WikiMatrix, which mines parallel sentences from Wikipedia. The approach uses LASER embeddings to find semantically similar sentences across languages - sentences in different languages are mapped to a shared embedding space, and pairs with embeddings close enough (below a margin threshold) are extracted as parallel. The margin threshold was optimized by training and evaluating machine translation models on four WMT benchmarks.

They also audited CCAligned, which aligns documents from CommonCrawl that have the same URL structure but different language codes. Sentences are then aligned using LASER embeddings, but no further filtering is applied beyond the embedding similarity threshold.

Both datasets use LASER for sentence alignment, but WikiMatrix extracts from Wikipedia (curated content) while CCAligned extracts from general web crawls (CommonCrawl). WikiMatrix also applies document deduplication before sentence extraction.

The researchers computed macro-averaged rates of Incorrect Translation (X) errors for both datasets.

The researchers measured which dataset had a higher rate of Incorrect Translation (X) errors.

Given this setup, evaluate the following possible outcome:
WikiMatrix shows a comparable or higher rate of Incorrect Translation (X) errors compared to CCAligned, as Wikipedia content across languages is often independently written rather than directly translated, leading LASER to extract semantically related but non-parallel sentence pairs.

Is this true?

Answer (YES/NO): YES